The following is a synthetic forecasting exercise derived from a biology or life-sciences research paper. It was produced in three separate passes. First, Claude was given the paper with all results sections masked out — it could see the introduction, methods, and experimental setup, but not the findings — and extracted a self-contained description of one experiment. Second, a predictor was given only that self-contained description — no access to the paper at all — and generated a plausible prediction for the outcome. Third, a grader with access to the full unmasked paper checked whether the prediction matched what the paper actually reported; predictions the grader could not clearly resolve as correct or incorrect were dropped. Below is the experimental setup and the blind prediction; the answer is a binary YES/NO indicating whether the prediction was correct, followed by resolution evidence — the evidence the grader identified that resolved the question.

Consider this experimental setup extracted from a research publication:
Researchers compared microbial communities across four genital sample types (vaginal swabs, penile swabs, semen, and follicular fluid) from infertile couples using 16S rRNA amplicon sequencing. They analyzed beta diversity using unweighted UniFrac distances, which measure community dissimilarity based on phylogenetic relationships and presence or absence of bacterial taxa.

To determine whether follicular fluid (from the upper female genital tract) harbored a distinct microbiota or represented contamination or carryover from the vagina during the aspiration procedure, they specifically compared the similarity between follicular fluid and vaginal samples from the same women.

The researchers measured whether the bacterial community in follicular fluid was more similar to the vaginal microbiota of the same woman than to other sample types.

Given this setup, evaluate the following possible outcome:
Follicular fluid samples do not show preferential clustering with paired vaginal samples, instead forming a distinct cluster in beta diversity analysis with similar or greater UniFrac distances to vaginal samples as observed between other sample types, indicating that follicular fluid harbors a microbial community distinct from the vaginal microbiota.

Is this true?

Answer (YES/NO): YES